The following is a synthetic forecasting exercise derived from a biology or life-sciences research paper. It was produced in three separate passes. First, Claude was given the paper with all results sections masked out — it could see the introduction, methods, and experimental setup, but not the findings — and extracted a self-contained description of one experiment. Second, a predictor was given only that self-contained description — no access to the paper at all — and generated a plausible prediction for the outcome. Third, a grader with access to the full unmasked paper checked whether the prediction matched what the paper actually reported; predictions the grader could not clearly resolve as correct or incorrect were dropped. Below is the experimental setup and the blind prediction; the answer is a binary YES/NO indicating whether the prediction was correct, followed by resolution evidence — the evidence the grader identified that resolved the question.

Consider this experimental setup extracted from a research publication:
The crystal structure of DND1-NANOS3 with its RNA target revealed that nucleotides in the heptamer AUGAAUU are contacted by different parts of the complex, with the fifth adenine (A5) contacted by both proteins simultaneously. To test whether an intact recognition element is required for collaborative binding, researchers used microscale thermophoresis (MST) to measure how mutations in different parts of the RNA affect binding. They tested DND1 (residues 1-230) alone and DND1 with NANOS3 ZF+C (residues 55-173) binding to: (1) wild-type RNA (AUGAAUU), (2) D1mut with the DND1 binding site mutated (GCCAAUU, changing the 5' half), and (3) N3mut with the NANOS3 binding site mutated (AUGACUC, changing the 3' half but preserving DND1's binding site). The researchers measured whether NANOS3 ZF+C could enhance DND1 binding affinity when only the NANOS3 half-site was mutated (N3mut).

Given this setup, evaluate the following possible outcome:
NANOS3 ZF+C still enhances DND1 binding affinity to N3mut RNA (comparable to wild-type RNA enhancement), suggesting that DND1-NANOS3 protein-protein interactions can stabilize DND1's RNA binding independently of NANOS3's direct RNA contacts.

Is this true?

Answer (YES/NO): NO